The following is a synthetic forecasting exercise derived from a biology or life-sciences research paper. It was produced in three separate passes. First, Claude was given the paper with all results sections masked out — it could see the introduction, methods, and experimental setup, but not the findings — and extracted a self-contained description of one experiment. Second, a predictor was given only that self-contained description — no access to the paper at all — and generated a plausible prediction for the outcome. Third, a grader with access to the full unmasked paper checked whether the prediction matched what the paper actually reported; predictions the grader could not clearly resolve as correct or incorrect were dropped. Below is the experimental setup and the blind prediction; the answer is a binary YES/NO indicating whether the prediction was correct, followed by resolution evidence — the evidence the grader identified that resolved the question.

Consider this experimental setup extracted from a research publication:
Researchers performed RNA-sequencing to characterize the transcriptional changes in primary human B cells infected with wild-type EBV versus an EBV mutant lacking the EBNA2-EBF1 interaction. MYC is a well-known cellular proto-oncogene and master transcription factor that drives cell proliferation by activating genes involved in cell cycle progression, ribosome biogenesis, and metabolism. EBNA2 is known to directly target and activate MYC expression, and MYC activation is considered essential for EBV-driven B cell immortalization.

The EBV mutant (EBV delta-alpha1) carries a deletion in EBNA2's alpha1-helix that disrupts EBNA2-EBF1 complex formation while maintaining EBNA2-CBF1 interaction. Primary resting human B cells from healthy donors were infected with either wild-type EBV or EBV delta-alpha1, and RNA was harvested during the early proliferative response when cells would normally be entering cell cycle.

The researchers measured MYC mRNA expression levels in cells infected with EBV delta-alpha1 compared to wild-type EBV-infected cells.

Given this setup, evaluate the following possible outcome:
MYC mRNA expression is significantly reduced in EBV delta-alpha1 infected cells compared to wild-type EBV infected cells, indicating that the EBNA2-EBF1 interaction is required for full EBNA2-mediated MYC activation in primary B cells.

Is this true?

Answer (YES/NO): YES